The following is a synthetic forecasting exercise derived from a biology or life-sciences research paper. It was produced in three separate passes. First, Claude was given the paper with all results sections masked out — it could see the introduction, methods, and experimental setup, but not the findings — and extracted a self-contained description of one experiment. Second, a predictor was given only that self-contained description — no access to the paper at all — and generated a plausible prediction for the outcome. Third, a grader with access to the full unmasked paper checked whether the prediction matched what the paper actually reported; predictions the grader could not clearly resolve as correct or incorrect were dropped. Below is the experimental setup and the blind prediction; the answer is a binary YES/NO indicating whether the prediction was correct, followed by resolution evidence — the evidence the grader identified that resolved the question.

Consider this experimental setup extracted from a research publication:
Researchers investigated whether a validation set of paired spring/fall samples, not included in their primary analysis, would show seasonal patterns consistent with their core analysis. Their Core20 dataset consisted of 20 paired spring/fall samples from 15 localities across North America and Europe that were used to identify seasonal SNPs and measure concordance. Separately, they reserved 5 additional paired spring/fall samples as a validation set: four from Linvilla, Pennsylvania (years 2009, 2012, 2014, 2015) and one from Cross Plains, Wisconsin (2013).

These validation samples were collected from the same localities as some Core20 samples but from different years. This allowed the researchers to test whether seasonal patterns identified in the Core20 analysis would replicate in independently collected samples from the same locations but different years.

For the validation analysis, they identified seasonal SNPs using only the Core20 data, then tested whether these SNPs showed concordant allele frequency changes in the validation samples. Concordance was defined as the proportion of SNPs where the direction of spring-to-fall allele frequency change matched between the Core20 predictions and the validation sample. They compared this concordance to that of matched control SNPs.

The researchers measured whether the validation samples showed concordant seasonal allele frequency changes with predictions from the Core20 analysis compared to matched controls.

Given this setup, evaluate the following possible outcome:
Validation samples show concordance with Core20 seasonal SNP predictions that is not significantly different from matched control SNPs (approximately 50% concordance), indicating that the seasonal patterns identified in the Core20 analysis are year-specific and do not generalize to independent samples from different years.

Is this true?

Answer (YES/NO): NO